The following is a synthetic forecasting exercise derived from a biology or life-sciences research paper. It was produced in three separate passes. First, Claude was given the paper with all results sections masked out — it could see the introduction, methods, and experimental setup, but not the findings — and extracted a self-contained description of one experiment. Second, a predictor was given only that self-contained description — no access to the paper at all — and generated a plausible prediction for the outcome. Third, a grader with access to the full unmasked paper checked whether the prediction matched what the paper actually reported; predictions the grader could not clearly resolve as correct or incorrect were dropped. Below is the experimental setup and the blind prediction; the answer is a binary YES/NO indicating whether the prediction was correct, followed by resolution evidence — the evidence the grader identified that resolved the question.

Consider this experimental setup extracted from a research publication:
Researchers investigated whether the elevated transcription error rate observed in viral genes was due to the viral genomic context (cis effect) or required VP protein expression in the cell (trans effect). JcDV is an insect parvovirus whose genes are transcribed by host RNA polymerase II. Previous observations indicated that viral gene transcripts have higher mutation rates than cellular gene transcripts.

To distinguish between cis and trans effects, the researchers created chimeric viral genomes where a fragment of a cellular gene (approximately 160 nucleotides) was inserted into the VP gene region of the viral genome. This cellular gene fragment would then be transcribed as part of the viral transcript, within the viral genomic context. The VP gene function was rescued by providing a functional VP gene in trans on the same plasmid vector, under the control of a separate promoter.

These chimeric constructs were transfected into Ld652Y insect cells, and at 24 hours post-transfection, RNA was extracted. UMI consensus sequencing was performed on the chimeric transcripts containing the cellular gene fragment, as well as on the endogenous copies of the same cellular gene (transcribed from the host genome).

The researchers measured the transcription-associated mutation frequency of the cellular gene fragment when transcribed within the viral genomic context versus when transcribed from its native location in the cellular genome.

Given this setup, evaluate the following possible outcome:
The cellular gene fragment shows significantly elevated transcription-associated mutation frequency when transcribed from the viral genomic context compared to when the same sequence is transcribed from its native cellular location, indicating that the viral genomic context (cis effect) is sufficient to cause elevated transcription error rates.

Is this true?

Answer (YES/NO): YES